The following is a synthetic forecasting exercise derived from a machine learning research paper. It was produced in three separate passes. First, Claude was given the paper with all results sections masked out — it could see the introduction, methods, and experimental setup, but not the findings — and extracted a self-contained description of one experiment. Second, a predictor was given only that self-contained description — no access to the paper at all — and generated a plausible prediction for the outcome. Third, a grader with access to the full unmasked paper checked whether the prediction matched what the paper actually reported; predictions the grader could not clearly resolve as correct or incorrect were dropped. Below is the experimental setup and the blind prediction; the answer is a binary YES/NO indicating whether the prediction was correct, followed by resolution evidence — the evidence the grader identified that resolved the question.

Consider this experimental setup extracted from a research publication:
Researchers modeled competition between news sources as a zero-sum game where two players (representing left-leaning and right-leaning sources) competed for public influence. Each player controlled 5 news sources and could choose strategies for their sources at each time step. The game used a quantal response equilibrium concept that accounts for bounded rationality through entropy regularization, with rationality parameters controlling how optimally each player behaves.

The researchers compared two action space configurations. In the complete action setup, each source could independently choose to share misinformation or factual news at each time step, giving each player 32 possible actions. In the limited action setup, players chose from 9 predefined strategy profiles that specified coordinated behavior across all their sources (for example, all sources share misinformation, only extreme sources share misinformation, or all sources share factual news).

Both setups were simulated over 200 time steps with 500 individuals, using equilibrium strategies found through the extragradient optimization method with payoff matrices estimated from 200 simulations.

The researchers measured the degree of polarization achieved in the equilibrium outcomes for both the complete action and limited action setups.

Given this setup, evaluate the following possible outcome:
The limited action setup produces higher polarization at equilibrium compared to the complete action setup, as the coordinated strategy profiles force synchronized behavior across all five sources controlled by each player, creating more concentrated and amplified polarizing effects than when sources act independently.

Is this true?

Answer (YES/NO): NO